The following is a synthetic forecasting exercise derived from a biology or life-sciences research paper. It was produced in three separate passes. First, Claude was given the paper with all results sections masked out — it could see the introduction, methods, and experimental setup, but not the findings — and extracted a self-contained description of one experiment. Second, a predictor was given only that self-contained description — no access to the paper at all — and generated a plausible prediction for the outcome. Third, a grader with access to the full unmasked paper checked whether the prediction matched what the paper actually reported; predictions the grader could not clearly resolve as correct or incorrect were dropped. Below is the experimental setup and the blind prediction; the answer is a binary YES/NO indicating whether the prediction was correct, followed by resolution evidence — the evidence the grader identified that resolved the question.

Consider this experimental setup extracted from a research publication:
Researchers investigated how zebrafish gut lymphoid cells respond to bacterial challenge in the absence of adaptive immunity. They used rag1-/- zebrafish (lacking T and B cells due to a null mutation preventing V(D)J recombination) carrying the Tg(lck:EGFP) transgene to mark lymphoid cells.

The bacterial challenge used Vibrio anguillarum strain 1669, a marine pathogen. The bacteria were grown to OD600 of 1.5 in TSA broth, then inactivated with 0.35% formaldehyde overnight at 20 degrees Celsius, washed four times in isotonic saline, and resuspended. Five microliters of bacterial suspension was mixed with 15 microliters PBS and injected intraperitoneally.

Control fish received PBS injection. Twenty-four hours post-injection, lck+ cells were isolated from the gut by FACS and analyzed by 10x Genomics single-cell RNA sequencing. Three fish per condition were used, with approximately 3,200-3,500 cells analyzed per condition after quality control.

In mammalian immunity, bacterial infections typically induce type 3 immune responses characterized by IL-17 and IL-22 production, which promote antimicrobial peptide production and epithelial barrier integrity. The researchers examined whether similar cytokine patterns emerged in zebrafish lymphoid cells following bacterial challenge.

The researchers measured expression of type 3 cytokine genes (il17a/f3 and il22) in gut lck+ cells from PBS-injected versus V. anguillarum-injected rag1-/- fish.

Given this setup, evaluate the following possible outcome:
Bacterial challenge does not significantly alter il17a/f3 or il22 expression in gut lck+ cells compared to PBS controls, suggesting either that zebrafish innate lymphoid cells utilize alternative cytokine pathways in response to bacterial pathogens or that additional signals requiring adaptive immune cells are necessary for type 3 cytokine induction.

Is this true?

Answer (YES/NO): NO